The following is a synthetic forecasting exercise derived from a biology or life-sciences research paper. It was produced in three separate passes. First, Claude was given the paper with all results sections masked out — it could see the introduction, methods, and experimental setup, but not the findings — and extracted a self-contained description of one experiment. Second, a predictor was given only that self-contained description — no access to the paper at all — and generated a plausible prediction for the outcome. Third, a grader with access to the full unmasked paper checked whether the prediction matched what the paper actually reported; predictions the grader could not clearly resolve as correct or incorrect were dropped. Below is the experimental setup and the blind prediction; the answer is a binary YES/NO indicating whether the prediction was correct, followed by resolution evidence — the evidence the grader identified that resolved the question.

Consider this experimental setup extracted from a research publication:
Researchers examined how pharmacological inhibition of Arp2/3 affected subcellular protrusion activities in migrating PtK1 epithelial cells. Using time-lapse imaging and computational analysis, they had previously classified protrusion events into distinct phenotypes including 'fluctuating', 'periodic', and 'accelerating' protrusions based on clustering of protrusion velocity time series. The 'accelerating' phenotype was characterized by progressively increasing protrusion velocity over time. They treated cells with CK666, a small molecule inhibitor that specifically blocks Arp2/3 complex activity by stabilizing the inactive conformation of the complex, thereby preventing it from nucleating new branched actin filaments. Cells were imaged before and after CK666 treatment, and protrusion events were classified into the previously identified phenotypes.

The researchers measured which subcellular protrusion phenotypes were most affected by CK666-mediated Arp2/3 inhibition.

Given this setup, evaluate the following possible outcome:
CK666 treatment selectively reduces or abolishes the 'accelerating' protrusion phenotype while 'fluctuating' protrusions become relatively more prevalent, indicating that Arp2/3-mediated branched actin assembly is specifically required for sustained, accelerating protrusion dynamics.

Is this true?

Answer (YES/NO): NO